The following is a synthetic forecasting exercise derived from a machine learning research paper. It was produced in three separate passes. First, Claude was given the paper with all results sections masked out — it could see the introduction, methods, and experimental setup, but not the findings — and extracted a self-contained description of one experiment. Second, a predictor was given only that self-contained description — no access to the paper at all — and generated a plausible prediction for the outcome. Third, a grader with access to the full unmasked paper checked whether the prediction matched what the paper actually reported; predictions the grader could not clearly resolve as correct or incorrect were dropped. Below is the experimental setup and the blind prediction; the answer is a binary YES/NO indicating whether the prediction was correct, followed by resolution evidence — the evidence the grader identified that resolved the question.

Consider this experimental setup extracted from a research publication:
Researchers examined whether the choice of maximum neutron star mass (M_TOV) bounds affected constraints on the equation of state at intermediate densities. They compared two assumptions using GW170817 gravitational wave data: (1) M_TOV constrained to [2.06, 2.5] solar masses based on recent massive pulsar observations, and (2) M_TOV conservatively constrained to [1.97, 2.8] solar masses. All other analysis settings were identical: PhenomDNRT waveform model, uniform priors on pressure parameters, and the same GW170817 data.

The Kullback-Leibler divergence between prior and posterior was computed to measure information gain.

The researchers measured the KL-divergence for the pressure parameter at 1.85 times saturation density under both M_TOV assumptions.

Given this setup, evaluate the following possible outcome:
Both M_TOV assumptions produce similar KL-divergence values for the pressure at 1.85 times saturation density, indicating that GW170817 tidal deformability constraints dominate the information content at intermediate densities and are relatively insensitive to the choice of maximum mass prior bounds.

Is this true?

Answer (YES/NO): YES